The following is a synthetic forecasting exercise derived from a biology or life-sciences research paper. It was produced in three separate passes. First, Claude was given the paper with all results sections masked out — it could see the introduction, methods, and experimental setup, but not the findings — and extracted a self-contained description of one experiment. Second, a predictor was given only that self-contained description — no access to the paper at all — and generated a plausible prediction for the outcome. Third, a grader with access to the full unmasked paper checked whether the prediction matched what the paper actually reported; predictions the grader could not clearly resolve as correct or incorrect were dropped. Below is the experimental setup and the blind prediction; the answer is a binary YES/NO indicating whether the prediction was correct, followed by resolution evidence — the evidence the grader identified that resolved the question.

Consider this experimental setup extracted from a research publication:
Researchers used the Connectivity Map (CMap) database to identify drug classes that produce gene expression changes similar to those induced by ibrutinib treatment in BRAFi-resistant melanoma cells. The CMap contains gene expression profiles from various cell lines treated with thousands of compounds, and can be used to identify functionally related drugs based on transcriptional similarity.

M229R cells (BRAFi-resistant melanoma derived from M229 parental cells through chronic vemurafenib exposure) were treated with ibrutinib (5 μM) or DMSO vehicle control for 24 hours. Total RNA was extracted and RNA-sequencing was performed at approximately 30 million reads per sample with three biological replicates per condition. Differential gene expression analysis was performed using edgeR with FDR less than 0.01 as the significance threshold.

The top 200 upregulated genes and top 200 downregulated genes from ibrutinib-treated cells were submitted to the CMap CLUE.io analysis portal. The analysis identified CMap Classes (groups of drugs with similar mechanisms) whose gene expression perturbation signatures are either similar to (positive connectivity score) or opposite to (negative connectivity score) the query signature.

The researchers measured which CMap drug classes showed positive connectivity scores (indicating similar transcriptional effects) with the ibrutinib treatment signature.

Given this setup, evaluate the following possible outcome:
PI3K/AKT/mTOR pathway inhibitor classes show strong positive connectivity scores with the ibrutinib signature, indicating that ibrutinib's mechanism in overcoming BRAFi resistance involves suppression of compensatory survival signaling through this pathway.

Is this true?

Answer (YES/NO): NO